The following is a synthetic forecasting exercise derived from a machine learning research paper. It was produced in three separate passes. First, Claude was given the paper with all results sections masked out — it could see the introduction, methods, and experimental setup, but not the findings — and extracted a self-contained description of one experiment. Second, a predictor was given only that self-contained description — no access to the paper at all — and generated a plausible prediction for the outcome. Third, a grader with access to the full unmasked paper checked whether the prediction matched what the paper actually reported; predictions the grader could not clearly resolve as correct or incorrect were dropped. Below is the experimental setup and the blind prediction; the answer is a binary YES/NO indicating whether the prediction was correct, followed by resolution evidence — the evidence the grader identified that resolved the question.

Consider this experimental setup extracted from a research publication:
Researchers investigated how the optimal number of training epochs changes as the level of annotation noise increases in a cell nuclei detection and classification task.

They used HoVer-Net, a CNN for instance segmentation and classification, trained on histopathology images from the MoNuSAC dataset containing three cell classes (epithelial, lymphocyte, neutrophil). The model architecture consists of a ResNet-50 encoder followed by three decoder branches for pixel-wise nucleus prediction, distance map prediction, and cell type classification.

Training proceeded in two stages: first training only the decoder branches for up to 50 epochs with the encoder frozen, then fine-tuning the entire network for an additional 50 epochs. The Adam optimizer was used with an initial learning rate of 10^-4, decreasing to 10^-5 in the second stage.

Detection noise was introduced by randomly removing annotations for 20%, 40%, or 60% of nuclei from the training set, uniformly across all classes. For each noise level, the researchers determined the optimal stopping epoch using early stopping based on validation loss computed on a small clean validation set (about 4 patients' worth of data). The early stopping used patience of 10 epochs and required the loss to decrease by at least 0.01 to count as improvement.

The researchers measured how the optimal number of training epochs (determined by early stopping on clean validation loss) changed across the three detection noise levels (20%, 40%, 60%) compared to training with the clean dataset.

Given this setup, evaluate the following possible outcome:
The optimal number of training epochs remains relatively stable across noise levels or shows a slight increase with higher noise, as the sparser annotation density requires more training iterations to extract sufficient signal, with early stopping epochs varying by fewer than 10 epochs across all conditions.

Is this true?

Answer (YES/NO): NO